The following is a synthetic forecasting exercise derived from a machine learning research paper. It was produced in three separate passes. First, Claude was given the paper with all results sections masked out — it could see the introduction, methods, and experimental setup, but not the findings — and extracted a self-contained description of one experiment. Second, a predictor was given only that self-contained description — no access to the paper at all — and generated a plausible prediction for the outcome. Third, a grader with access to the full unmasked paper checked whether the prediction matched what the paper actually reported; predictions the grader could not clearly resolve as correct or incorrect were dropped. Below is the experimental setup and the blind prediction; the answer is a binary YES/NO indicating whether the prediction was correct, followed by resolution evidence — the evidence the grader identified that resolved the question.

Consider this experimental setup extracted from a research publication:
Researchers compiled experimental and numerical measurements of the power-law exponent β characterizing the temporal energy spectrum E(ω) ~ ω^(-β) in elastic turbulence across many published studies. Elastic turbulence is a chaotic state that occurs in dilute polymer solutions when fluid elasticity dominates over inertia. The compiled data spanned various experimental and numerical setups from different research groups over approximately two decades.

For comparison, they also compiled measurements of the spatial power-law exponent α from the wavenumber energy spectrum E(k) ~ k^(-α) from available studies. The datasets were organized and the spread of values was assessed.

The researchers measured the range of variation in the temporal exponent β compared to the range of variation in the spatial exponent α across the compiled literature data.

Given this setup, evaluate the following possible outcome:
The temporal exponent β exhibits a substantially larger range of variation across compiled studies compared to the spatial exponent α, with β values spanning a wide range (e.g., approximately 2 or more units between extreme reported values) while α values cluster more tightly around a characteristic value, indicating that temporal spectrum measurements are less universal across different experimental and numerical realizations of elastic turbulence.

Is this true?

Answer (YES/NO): YES